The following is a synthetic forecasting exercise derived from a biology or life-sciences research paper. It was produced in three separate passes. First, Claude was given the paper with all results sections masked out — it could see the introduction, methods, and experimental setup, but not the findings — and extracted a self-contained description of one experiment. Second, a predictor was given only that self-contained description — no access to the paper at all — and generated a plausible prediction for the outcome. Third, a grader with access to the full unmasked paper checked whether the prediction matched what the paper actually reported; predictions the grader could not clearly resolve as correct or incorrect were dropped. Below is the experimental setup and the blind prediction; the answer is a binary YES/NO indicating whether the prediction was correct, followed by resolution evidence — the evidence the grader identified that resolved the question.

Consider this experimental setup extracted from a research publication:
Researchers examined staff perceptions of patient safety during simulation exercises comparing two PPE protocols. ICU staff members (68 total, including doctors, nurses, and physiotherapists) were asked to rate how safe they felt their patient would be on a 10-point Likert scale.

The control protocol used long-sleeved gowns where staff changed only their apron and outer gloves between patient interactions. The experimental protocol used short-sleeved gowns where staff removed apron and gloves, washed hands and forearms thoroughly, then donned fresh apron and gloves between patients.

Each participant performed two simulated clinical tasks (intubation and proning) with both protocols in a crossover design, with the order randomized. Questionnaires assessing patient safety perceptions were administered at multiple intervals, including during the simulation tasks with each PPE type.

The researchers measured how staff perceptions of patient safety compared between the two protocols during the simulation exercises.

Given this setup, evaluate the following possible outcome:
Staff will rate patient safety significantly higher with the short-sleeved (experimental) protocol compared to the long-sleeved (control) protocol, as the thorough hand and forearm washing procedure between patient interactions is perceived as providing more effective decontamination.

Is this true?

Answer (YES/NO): YES